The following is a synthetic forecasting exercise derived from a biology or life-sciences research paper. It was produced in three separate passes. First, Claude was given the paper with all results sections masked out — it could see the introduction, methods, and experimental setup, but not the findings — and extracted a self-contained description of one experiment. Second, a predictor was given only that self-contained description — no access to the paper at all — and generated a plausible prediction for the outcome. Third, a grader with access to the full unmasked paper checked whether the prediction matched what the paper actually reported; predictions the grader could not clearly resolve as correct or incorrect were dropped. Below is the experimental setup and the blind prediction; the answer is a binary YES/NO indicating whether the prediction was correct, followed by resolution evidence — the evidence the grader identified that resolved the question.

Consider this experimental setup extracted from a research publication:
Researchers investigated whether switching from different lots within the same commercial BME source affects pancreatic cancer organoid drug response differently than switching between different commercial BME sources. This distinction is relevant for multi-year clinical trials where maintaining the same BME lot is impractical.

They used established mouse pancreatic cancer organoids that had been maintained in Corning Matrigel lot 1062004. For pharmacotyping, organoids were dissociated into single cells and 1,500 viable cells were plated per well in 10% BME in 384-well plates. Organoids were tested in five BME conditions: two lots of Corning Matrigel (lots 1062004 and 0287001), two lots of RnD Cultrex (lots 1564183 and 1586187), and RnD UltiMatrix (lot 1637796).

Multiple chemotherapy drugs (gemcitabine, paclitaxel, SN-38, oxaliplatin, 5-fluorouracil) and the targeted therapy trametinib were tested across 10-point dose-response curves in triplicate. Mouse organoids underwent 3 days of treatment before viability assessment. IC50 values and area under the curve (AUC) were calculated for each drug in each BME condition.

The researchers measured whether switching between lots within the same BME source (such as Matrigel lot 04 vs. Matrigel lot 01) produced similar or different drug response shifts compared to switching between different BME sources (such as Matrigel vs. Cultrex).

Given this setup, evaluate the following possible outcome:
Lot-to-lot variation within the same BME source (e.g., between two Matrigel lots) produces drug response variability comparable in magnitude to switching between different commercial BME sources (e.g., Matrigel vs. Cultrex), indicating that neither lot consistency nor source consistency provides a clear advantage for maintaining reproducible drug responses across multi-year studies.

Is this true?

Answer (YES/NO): YES